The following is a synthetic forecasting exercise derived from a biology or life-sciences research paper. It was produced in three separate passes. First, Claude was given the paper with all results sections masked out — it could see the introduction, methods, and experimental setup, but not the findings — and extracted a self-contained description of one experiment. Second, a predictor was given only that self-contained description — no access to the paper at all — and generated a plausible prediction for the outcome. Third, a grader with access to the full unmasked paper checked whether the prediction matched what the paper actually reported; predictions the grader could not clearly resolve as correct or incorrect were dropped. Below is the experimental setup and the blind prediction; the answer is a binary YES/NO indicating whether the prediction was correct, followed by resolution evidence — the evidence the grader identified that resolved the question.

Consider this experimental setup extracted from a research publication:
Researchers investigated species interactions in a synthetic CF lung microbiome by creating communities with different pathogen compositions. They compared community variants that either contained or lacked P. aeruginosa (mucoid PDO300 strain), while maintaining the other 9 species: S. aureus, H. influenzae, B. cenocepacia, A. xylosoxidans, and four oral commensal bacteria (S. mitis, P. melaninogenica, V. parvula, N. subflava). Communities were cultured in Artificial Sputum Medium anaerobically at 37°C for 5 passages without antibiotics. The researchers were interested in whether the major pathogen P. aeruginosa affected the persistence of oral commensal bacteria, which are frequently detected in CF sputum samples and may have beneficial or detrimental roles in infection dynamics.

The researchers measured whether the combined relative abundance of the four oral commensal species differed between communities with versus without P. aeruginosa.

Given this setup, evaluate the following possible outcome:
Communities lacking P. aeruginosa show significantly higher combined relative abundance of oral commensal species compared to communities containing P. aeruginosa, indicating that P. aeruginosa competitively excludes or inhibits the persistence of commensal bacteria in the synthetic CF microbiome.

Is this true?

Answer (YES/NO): NO